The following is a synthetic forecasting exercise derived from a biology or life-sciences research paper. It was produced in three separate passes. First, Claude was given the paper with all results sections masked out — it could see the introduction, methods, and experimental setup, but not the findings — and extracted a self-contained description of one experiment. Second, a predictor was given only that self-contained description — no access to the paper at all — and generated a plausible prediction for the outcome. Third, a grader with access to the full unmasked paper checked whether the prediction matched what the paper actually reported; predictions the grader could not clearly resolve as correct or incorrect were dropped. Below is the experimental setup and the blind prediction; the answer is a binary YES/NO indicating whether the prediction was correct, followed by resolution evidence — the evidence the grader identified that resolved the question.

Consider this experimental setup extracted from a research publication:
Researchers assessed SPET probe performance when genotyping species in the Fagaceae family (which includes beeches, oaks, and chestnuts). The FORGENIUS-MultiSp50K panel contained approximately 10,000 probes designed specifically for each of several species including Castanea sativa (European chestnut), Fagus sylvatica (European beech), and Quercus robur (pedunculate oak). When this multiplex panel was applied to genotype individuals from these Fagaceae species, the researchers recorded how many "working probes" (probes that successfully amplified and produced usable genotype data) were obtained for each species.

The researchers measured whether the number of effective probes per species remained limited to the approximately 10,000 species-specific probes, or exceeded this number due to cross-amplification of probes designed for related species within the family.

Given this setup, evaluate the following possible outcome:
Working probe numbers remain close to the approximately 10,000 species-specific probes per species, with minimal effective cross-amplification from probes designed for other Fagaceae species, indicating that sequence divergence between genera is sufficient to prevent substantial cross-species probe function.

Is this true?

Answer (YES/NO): NO